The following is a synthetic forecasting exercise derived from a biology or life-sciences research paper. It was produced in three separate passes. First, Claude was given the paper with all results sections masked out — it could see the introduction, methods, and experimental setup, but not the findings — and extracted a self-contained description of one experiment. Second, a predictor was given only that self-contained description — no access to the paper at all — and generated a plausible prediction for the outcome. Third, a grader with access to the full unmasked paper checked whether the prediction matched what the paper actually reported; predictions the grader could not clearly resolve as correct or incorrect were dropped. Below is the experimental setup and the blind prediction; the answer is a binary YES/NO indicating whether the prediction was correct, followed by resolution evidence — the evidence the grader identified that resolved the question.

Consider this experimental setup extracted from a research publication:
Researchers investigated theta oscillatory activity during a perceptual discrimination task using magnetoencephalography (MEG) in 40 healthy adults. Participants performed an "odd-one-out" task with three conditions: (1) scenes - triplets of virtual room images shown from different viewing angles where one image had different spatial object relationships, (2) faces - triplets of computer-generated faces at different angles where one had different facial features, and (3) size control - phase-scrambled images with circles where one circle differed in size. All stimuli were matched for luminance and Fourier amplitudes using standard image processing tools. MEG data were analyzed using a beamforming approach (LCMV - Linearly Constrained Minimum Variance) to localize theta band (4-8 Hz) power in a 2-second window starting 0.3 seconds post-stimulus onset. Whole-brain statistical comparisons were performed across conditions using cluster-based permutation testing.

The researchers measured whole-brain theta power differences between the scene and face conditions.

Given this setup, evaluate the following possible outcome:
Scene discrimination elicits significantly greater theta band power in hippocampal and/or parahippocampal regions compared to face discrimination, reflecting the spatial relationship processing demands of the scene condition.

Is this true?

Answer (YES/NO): NO